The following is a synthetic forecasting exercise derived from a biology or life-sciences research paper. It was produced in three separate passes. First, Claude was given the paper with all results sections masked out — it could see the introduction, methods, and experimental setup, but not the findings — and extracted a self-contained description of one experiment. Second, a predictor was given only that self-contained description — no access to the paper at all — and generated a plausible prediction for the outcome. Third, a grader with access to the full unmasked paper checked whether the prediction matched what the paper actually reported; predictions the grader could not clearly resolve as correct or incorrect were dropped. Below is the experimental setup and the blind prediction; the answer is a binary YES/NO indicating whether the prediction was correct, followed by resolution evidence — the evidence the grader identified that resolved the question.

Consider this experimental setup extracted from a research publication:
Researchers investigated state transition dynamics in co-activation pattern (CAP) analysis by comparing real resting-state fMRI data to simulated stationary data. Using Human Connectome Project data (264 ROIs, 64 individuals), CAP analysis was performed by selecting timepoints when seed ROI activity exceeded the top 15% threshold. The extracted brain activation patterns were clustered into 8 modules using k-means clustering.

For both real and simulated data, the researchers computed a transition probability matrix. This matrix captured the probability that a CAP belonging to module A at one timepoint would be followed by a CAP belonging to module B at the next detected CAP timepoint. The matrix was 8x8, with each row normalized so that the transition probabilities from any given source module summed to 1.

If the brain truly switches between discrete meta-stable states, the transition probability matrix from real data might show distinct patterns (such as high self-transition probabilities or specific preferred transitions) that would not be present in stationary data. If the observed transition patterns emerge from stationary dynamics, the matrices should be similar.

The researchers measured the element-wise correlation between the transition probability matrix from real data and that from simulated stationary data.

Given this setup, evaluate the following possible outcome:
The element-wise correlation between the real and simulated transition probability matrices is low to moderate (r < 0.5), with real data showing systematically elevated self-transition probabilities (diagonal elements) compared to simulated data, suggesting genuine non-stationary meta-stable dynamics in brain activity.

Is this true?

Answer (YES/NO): NO